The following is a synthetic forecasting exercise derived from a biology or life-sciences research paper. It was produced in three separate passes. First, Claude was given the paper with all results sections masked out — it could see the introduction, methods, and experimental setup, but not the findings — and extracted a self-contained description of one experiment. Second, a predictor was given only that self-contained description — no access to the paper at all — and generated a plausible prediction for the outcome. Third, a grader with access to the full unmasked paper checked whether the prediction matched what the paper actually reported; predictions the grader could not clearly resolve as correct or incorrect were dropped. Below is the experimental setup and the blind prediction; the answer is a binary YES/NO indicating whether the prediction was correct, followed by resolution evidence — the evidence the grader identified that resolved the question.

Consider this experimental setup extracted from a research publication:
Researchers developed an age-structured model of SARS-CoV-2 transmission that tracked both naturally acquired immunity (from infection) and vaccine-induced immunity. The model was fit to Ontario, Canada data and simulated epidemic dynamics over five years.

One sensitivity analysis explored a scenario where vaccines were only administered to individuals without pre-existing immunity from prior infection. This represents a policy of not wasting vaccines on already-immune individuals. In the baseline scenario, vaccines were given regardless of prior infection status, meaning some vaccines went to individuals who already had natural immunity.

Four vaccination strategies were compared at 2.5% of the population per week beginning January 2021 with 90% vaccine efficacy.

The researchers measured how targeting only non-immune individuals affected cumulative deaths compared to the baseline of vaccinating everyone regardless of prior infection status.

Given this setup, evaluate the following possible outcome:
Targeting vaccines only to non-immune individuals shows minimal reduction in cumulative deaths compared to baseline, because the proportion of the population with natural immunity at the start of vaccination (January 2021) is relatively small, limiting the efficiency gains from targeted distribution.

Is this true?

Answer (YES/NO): YES